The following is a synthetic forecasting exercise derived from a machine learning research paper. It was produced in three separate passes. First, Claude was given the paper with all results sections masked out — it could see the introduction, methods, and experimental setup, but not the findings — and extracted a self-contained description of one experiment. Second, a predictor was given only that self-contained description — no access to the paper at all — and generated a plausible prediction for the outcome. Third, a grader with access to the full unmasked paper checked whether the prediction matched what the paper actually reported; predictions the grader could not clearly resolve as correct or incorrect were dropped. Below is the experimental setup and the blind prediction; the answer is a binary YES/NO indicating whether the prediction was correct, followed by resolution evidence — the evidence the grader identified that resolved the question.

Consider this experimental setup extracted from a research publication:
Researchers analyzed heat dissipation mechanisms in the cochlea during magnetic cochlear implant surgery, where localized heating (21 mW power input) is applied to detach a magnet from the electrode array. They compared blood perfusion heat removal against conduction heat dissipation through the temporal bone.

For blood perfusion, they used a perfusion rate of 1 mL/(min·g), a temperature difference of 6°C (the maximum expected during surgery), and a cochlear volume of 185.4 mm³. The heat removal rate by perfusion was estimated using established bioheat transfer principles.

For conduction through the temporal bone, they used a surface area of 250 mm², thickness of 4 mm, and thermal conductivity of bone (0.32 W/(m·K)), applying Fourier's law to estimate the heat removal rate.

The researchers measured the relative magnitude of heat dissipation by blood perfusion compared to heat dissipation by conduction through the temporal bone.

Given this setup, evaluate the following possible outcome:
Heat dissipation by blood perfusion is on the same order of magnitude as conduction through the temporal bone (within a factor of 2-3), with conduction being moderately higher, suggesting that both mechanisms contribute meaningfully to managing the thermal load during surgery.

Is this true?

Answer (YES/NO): NO